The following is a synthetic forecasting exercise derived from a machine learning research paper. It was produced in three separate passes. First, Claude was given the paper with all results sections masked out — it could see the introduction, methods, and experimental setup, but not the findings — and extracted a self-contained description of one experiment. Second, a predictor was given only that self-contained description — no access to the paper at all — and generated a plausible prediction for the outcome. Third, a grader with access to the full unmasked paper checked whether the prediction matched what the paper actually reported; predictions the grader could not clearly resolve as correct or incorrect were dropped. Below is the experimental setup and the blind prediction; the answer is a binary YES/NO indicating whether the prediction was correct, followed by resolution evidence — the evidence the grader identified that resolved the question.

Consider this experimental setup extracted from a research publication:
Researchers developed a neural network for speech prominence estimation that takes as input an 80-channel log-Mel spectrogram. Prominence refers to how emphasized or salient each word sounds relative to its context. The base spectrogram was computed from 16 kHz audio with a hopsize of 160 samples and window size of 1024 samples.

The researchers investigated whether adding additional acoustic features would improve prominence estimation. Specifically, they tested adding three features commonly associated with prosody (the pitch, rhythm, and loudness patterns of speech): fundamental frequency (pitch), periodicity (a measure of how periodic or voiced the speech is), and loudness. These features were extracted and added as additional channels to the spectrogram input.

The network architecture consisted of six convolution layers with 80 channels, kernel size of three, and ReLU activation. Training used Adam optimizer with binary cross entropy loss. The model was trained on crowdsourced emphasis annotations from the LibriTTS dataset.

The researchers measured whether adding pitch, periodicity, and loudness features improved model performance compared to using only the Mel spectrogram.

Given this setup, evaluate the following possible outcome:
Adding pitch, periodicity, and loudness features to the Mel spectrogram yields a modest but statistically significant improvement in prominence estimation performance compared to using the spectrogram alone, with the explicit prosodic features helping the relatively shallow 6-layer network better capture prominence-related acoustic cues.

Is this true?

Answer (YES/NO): NO